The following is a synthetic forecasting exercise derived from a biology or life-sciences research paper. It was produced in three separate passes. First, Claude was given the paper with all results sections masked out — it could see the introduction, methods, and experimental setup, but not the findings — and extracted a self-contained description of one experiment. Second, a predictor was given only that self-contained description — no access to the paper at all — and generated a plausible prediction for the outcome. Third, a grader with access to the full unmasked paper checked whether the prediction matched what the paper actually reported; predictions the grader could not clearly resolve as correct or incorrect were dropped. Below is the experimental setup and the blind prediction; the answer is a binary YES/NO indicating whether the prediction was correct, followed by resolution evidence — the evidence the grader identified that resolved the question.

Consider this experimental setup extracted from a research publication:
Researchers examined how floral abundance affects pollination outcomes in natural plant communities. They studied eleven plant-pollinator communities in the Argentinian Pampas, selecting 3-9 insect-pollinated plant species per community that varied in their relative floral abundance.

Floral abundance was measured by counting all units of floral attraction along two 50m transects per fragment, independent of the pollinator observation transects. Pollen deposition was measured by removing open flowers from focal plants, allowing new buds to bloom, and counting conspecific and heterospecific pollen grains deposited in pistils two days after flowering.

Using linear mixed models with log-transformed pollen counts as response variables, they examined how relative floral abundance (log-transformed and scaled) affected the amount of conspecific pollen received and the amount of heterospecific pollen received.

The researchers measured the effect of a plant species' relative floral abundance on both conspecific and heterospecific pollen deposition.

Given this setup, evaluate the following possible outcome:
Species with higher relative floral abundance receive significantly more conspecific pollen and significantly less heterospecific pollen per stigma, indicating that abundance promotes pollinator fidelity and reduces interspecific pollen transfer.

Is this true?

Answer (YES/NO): NO